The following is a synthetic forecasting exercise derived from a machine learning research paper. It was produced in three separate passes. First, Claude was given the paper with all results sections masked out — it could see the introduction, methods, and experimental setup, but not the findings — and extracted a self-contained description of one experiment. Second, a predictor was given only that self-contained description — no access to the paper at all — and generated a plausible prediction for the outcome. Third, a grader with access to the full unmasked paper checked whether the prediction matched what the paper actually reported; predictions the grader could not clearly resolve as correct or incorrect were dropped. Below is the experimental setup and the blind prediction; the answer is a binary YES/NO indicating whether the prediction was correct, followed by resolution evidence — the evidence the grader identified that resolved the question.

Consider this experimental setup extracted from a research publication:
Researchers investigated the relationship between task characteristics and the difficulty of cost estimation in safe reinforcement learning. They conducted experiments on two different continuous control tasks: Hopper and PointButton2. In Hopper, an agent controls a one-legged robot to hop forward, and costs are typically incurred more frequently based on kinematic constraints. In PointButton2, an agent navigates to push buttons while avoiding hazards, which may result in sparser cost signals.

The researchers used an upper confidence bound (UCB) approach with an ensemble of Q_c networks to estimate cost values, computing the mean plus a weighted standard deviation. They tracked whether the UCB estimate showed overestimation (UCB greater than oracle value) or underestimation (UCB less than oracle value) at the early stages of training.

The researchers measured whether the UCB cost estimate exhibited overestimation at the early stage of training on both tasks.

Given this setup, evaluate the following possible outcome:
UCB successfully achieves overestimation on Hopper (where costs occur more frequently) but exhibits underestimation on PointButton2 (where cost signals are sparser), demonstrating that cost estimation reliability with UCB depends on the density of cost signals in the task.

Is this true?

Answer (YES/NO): YES